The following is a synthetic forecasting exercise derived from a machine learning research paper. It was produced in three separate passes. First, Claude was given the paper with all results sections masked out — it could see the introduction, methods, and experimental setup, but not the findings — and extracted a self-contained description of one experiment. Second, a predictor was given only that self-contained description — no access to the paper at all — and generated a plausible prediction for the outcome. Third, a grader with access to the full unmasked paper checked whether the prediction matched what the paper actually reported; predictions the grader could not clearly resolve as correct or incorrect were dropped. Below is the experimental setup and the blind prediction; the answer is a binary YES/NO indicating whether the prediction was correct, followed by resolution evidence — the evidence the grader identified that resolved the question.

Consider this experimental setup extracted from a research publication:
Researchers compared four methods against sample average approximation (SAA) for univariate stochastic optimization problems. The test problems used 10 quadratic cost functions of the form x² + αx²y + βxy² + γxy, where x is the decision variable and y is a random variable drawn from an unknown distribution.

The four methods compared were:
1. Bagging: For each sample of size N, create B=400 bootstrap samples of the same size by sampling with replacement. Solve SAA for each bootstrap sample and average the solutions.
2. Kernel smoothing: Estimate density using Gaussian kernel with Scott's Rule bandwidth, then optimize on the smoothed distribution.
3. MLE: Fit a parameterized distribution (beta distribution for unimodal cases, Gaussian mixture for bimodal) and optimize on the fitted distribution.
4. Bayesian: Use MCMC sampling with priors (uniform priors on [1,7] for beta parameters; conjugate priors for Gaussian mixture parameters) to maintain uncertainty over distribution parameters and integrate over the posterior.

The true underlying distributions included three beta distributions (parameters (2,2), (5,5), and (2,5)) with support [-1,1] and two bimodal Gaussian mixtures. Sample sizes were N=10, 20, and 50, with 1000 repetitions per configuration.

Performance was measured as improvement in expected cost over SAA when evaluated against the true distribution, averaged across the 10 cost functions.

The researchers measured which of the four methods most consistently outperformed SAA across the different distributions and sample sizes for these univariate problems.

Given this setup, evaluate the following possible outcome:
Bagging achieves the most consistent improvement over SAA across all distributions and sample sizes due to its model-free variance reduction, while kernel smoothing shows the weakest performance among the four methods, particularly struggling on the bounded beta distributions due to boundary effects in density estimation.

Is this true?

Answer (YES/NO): NO